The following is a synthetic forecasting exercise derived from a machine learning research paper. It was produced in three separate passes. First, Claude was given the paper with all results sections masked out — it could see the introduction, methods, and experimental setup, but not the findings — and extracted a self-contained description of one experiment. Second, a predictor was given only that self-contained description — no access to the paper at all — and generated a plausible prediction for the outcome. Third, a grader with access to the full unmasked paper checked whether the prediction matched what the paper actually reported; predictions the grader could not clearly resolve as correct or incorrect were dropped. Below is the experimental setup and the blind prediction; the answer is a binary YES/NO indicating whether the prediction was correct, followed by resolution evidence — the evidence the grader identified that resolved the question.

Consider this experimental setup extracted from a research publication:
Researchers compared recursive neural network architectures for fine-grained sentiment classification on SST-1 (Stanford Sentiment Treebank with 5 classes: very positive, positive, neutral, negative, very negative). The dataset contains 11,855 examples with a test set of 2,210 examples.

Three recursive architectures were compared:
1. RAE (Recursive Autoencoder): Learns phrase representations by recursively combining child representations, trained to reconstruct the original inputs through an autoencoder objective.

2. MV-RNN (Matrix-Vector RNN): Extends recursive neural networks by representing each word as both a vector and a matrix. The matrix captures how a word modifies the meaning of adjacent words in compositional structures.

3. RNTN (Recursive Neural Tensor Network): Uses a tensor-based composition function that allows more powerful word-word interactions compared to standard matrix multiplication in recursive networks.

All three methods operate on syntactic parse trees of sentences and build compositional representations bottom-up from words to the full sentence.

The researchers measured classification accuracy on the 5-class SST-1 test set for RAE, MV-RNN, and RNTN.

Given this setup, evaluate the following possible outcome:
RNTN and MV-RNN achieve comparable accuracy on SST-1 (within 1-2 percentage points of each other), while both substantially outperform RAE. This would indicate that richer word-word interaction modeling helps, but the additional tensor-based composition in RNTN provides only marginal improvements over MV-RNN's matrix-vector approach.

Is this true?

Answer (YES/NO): NO